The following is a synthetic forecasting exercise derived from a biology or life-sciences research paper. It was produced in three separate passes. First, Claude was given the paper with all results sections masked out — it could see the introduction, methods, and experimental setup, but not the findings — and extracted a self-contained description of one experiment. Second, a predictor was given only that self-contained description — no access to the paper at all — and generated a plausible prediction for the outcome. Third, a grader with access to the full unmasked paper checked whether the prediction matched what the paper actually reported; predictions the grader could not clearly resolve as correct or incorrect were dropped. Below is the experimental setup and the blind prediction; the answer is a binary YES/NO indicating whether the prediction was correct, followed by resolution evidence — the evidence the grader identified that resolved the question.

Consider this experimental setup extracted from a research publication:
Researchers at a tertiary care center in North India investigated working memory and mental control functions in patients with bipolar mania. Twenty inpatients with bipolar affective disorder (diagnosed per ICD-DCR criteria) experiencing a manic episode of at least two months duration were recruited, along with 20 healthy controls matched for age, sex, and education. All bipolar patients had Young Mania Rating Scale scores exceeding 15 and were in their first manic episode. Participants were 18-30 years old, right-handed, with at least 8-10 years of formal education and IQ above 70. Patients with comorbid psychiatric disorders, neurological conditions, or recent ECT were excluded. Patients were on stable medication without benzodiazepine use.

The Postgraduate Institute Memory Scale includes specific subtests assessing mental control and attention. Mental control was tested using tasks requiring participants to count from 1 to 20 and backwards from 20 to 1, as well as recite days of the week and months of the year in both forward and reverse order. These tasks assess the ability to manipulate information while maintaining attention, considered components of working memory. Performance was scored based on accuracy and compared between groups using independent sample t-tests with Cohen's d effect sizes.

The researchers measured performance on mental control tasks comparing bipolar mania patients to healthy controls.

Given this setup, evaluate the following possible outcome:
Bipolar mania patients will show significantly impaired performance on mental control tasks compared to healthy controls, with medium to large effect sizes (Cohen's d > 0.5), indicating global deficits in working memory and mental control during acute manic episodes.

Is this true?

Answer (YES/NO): NO